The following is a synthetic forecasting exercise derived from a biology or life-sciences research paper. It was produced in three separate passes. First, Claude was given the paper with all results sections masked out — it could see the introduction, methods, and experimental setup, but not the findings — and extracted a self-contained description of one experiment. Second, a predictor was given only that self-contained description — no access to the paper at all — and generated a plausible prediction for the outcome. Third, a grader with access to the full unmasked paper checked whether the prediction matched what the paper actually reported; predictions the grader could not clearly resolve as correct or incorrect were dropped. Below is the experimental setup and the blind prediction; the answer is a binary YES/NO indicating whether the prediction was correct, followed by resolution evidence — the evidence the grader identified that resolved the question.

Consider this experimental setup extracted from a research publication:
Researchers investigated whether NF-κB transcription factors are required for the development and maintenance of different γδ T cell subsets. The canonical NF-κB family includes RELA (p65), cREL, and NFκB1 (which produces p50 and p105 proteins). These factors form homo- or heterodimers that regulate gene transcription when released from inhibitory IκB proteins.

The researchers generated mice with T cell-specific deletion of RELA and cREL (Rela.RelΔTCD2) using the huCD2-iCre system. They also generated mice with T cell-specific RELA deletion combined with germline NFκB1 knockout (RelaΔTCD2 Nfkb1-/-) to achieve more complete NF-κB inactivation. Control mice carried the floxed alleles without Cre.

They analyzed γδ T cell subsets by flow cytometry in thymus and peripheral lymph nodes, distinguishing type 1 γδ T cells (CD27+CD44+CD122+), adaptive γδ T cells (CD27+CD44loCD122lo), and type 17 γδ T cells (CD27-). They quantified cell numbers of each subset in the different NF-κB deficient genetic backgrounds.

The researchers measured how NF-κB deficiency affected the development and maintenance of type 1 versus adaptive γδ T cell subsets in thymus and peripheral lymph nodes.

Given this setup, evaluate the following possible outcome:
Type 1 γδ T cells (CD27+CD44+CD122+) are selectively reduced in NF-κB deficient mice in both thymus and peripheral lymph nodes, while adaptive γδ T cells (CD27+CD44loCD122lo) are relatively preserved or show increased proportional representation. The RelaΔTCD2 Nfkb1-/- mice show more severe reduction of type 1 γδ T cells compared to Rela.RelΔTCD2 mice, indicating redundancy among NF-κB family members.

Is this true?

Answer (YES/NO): NO